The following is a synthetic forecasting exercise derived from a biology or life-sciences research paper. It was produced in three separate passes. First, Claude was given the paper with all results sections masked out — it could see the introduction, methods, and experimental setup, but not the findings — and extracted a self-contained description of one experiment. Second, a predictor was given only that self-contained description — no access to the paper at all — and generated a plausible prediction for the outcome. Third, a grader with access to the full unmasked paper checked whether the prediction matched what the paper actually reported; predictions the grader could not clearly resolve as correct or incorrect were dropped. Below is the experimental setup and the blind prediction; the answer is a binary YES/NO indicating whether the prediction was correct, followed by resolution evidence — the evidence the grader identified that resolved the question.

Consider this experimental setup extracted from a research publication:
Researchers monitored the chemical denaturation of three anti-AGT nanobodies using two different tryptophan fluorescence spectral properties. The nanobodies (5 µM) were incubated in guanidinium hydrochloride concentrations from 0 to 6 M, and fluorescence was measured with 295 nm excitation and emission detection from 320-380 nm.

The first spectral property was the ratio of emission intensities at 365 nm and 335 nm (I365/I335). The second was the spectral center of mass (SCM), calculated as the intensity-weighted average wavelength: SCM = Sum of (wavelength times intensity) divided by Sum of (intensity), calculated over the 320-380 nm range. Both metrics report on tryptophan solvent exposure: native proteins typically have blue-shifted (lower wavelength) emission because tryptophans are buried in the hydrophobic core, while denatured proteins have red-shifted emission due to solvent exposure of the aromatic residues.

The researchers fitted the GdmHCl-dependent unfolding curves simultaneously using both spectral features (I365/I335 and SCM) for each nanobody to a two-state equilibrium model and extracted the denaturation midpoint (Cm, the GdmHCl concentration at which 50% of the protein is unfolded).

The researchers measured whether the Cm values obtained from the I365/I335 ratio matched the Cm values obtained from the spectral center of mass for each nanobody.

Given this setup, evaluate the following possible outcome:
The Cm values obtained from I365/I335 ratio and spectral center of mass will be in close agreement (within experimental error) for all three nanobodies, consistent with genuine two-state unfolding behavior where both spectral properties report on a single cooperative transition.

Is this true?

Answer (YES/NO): YES